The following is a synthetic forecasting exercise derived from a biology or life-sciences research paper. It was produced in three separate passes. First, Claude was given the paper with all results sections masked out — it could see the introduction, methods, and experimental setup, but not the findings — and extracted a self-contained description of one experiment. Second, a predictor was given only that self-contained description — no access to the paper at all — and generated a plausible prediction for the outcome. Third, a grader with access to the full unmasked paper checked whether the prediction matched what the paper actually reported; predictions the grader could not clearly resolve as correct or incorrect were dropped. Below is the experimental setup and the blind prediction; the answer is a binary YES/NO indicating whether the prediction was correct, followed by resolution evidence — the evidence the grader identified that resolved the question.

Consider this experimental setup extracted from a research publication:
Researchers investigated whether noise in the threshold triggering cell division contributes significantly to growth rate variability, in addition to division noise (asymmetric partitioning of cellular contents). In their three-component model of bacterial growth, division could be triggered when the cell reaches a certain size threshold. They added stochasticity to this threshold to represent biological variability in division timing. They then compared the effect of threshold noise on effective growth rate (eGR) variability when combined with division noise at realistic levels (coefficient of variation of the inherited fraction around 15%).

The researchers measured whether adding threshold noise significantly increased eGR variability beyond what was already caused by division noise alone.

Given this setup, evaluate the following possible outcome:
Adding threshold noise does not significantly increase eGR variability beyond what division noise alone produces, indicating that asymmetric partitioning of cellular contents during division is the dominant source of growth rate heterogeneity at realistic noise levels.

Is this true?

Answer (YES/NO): YES